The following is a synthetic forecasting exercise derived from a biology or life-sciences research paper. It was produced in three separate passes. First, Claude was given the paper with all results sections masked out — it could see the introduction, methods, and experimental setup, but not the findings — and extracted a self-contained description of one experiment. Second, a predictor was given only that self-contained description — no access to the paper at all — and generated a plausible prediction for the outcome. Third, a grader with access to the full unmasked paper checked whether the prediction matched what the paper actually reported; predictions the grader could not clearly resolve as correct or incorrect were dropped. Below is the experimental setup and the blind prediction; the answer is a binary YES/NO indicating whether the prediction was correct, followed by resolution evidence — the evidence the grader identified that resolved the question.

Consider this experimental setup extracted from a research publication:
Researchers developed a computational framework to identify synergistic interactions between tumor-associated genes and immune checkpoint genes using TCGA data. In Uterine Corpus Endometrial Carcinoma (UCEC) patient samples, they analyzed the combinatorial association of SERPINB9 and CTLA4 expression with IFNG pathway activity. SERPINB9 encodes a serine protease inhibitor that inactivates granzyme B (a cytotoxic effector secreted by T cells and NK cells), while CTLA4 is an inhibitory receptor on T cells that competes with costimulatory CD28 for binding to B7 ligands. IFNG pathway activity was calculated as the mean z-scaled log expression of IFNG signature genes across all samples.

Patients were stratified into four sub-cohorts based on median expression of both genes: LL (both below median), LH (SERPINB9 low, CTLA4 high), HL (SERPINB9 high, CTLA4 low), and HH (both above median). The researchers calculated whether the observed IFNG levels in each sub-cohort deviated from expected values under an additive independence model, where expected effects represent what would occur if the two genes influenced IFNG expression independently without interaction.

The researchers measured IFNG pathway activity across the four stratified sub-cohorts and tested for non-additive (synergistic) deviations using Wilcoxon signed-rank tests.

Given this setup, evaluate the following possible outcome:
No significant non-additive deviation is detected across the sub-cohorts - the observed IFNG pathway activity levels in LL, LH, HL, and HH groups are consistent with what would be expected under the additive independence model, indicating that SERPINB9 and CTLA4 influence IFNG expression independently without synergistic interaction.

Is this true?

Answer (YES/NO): NO